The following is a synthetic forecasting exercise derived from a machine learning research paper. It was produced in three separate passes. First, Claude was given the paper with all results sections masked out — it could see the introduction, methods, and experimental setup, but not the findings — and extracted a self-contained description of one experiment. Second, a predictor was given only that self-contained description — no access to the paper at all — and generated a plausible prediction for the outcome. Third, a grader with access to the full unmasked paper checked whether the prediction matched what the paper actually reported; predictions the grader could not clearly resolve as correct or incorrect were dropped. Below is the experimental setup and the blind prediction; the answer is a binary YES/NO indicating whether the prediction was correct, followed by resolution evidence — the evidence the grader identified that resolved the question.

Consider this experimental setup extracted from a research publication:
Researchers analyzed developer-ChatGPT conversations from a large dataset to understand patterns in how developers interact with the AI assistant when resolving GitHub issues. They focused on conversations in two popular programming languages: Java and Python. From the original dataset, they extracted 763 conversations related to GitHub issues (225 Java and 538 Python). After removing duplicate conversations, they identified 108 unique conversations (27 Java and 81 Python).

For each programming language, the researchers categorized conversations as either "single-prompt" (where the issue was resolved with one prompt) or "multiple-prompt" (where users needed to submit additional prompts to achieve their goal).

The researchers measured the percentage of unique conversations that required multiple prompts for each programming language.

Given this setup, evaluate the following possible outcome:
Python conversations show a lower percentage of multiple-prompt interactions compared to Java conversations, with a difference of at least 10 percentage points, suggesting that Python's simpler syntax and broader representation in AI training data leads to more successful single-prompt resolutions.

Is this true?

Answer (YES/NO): NO